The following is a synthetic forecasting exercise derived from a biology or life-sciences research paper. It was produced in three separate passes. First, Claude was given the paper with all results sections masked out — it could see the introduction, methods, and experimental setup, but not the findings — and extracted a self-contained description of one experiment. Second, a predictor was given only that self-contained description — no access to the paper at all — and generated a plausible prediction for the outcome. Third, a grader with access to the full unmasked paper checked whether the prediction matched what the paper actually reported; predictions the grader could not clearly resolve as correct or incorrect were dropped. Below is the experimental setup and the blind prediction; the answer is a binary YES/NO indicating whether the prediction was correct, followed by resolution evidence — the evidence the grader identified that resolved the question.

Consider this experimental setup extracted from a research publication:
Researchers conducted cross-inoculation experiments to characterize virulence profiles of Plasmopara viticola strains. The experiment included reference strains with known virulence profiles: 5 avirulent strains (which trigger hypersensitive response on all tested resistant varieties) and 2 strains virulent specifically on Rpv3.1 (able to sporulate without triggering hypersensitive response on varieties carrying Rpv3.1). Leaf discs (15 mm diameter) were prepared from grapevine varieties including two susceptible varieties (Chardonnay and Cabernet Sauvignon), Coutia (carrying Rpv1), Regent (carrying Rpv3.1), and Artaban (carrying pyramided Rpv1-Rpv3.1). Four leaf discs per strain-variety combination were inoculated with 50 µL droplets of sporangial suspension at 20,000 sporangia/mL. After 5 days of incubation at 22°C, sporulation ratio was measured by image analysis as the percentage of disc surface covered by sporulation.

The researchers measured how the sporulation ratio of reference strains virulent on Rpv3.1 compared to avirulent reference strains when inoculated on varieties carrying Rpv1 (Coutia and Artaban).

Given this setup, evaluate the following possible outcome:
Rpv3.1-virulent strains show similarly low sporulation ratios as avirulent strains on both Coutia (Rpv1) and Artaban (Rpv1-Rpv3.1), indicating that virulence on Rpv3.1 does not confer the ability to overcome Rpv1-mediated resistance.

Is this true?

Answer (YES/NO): NO